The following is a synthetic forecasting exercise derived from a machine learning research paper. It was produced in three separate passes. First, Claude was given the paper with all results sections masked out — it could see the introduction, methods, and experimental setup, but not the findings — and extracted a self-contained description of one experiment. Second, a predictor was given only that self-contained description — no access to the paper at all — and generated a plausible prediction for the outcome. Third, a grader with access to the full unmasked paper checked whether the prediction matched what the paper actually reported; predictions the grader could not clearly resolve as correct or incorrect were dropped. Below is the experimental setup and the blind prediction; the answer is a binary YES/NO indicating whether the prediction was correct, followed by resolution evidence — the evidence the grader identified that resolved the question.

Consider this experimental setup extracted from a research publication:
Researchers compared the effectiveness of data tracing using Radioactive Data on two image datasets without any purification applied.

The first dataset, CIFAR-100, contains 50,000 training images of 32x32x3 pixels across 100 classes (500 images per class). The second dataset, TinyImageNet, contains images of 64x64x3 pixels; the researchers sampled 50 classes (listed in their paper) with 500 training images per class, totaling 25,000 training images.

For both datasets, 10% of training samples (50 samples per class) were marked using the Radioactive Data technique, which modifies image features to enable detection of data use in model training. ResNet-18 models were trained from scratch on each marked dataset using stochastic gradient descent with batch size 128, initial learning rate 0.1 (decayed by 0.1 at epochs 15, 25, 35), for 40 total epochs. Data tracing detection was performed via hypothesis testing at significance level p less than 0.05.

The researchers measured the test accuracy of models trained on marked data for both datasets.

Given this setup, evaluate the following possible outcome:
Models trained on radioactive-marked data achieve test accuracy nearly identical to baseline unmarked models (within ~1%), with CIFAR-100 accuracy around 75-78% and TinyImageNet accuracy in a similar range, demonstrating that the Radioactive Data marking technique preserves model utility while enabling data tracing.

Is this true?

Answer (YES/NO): NO